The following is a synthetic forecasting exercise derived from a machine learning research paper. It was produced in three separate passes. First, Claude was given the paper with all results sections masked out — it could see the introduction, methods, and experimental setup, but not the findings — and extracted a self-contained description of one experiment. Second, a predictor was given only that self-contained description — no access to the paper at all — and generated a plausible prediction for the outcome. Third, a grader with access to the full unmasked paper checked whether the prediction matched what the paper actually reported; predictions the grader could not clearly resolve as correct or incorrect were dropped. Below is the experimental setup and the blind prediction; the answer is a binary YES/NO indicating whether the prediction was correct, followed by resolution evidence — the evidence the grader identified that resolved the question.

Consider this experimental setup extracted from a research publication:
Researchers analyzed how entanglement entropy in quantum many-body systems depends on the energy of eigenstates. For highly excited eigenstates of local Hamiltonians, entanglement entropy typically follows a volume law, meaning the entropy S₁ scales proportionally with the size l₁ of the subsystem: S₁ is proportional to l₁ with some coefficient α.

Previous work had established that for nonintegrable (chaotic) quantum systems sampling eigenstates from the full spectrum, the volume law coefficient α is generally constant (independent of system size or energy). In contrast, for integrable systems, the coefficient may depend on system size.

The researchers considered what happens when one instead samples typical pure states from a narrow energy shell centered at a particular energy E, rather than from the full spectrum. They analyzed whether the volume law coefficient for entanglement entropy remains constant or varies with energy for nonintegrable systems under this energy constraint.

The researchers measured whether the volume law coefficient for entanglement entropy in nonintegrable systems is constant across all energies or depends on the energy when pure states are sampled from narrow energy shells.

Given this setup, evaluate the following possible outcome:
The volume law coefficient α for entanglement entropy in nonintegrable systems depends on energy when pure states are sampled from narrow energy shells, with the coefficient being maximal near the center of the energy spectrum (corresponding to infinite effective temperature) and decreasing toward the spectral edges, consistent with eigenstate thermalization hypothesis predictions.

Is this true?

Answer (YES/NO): YES